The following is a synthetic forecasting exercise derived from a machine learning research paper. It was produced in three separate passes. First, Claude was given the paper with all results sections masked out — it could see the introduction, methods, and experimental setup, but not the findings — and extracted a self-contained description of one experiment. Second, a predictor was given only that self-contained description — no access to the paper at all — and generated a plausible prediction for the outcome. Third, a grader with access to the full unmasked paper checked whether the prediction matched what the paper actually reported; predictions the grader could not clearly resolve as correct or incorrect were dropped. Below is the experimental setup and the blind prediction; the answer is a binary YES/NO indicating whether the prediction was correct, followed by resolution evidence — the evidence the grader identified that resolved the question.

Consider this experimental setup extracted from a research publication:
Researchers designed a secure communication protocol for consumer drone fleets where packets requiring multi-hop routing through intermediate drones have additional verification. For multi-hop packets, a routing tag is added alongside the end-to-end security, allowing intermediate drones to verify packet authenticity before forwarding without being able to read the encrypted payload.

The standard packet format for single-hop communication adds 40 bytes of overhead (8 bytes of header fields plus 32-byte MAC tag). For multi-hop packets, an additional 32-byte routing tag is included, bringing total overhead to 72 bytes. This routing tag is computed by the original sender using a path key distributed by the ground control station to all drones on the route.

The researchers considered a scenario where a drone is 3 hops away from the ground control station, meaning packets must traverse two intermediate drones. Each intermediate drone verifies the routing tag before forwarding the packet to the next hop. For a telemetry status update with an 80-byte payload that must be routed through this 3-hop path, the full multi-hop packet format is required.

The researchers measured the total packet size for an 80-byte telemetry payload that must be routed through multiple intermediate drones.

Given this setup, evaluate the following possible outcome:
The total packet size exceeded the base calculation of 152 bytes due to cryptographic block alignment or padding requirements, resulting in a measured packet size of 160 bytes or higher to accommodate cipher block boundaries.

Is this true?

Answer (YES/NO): NO